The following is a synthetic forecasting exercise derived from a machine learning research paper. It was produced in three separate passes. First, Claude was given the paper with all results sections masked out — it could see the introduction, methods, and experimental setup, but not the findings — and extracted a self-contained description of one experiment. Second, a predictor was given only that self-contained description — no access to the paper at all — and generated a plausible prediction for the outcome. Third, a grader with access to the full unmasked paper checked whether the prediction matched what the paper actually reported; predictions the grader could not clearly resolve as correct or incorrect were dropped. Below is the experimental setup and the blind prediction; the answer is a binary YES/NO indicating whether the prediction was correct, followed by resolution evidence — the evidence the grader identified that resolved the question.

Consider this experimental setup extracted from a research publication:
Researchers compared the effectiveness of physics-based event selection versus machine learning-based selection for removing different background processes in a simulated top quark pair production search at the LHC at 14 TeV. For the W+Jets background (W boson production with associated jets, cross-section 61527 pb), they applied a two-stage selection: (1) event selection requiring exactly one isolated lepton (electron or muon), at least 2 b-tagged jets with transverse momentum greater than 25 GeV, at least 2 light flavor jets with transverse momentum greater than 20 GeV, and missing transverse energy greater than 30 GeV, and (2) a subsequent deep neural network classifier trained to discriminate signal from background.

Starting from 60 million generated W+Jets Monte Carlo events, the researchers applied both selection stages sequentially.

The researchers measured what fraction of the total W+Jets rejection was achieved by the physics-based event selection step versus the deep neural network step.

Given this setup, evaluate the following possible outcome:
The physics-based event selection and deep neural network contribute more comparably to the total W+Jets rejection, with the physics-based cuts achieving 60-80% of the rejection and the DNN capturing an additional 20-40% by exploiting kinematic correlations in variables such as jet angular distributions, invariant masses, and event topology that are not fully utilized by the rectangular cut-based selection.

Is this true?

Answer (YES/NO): NO